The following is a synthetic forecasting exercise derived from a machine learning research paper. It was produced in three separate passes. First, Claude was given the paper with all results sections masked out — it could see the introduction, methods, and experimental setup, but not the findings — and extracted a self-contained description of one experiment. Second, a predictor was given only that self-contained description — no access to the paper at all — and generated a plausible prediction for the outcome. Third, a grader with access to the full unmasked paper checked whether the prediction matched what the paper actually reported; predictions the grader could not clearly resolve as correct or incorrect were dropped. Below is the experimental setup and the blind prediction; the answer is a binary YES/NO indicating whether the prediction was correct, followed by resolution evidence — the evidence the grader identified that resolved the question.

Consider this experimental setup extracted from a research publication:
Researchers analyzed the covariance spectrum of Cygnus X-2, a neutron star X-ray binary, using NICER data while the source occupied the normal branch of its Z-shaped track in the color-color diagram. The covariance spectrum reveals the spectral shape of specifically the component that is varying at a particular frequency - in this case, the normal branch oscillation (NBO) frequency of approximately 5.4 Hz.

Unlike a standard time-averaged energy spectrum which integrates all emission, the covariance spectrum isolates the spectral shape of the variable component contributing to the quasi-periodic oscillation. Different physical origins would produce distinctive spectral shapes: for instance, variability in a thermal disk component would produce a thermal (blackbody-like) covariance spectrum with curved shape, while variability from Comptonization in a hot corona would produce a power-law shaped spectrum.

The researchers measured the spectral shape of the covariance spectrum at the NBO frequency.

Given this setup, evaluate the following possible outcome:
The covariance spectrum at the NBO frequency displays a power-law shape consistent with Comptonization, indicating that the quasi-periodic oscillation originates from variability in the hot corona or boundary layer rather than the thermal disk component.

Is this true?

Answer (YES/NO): NO